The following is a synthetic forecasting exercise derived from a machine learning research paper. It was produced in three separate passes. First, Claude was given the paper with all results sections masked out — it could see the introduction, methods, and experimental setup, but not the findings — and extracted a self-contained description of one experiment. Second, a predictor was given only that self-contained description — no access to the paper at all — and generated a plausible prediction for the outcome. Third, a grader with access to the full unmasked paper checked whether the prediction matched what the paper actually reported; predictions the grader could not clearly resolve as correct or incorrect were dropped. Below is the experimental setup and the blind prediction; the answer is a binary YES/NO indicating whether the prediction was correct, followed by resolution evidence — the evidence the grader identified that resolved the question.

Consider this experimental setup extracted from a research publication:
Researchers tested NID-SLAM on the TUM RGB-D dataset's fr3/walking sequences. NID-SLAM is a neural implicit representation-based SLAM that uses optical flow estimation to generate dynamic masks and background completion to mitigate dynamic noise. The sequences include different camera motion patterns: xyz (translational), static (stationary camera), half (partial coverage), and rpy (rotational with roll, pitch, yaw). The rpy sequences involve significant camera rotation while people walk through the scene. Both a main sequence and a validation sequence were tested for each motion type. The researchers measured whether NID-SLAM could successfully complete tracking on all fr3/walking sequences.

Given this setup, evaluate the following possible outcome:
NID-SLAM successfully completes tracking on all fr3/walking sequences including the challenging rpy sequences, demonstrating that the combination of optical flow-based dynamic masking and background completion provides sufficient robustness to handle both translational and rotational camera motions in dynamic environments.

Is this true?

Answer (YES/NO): NO